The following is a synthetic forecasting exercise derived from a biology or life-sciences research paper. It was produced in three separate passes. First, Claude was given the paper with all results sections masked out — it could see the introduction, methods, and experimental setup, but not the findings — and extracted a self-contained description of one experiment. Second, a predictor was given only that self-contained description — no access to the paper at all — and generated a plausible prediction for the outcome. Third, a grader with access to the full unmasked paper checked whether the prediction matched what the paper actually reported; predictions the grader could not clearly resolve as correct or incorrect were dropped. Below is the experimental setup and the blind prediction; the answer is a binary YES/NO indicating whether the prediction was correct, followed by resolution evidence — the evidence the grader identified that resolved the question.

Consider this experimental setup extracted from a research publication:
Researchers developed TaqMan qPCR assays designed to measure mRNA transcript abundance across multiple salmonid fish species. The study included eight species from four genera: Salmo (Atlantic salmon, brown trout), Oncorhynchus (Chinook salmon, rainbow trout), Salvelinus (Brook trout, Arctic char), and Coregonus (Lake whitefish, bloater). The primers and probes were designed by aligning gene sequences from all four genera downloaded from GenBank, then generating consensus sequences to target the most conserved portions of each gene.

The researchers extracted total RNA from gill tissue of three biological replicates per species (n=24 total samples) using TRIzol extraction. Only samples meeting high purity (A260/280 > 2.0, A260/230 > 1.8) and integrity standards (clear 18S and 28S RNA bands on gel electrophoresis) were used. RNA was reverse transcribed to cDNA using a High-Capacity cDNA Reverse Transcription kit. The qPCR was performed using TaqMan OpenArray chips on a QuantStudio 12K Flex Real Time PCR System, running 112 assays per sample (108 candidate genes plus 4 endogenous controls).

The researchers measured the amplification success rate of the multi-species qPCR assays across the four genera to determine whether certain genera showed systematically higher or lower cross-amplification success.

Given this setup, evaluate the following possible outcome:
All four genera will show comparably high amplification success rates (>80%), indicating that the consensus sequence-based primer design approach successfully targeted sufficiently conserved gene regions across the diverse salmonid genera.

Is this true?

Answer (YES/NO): NO